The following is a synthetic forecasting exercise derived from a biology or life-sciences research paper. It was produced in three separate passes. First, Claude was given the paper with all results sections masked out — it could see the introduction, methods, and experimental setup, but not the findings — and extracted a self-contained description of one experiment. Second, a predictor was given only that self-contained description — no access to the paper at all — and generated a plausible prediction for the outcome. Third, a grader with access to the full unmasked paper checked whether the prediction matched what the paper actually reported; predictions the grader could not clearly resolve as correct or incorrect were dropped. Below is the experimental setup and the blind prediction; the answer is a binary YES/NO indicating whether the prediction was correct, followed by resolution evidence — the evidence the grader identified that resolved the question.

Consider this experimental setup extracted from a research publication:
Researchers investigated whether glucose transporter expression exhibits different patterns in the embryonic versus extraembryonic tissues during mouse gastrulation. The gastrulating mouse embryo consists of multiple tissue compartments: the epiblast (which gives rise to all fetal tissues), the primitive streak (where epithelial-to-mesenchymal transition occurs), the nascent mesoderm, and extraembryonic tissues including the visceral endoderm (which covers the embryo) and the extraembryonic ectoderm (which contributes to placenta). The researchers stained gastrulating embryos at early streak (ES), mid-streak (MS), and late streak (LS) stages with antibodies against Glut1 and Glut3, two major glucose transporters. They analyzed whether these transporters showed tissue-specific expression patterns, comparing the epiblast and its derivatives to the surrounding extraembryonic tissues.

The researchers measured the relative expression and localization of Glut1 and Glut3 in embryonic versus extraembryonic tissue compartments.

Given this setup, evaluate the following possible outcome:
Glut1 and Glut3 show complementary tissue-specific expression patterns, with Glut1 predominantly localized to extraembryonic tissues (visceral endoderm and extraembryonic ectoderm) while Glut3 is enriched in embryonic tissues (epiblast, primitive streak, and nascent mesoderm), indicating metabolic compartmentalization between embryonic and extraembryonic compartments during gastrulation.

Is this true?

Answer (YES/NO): NO